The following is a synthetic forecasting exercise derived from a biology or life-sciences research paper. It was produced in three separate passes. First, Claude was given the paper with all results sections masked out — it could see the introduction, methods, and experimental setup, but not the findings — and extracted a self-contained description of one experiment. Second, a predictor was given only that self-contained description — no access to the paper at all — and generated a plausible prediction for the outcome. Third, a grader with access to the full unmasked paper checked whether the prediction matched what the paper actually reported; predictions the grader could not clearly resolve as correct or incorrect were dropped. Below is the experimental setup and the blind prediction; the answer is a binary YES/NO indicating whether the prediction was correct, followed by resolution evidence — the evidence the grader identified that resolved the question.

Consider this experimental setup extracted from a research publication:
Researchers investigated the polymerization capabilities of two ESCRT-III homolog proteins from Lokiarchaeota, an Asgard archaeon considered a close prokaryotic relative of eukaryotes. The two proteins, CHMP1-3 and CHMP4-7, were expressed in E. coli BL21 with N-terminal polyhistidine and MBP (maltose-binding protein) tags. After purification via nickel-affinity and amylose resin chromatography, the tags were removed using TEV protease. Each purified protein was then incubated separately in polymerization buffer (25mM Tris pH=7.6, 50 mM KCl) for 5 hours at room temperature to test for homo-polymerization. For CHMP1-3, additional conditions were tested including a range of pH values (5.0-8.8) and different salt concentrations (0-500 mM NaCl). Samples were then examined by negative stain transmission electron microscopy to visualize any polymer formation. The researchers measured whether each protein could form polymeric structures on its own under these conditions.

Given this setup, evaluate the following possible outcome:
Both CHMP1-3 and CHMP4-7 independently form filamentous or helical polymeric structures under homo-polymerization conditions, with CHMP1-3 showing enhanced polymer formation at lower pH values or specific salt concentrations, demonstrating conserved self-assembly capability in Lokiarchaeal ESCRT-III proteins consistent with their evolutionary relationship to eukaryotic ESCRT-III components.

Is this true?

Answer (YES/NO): NO